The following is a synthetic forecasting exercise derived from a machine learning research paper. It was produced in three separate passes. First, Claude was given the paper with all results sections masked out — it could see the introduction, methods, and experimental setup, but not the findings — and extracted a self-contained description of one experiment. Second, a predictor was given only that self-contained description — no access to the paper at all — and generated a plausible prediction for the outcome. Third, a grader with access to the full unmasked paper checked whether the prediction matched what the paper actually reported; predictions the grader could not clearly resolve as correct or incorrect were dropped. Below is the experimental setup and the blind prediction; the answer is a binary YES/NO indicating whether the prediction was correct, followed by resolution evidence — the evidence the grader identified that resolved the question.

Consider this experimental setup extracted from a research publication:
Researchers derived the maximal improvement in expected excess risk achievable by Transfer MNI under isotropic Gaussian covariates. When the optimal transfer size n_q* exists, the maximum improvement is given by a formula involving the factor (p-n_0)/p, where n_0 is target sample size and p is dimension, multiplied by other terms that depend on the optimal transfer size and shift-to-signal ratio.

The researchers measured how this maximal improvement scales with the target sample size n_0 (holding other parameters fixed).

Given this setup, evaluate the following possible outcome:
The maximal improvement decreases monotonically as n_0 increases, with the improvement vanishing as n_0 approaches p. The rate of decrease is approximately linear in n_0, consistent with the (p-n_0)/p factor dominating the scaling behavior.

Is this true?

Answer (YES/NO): YES